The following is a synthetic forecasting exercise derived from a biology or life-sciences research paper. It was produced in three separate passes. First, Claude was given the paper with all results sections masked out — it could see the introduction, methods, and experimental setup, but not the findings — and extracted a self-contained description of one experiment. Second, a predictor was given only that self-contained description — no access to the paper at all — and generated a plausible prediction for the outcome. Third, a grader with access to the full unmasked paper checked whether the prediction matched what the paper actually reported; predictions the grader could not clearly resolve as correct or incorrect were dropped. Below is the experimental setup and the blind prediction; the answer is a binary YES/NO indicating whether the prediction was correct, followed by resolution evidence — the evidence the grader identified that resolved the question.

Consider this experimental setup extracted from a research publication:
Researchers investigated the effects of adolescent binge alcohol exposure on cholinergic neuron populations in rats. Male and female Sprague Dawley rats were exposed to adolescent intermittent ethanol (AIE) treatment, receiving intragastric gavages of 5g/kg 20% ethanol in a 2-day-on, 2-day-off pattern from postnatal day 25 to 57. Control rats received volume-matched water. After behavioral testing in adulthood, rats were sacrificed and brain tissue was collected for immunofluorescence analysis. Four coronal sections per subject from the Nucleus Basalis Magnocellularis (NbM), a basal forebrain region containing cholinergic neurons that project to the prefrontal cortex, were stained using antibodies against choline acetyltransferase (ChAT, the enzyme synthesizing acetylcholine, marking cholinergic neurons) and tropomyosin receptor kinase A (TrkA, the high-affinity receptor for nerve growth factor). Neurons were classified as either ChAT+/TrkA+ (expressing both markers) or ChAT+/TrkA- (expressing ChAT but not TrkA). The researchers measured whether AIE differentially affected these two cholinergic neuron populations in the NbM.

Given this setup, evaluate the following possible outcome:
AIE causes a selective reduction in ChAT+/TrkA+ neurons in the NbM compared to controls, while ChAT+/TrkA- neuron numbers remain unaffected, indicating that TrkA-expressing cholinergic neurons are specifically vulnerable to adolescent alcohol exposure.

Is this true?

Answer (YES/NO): YES